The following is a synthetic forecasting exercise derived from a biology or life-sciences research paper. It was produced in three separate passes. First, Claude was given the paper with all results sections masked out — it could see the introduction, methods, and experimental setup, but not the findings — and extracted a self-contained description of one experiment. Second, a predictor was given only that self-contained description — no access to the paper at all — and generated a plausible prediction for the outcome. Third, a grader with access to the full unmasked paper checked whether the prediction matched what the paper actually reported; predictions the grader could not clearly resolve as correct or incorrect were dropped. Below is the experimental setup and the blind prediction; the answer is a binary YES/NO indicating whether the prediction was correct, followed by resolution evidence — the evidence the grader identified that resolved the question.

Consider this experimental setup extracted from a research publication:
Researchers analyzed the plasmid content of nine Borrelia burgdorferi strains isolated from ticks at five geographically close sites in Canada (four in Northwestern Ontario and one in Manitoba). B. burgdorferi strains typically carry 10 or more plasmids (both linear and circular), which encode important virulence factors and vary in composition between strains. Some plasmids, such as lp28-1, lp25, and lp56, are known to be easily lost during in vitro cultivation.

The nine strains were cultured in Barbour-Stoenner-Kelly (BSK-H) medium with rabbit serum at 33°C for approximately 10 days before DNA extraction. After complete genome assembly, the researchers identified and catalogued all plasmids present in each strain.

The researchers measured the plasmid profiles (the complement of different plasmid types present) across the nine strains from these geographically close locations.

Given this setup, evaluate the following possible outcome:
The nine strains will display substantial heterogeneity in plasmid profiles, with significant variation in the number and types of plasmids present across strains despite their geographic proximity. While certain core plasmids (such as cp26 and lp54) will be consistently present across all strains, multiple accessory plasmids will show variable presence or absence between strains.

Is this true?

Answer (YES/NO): YES